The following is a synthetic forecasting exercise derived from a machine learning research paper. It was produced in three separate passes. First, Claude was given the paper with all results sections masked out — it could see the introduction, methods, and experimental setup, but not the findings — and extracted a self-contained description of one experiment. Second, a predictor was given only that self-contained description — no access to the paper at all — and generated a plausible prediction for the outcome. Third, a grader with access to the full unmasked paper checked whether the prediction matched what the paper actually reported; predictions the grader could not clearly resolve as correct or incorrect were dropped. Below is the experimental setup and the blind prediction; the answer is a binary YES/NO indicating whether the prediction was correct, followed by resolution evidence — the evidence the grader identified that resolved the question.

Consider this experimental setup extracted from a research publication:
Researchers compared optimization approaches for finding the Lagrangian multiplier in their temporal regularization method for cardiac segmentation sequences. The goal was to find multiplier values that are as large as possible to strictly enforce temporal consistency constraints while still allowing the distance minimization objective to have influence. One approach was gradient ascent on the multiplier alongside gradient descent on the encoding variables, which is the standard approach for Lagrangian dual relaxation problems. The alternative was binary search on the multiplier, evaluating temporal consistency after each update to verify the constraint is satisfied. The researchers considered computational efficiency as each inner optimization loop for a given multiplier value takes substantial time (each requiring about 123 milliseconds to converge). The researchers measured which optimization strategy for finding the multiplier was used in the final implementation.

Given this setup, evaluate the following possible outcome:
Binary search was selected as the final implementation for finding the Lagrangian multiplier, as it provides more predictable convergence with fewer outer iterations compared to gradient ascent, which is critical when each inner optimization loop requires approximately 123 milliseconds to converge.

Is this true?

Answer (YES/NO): YES